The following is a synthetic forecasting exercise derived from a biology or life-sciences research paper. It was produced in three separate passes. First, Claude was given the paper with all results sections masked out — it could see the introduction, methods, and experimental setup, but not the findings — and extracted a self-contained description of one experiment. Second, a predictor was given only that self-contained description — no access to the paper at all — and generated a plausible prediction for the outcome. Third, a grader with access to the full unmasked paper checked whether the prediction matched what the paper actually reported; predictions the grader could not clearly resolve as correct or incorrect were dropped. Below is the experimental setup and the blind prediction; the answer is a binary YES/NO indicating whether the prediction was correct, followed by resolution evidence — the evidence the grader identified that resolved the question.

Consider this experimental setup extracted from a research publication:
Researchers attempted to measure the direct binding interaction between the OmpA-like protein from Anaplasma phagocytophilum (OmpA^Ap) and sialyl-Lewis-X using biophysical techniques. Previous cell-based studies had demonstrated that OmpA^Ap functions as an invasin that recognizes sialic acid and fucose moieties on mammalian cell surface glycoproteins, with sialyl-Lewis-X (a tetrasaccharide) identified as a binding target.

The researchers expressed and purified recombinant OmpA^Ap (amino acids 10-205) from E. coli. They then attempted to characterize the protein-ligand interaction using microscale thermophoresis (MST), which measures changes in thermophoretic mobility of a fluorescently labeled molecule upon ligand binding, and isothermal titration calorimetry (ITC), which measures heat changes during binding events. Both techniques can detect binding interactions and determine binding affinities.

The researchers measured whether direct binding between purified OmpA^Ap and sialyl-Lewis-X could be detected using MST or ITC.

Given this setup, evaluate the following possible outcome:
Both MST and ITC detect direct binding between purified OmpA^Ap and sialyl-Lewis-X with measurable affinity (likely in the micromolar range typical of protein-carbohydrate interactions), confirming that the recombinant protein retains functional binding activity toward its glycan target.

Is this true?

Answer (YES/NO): NO